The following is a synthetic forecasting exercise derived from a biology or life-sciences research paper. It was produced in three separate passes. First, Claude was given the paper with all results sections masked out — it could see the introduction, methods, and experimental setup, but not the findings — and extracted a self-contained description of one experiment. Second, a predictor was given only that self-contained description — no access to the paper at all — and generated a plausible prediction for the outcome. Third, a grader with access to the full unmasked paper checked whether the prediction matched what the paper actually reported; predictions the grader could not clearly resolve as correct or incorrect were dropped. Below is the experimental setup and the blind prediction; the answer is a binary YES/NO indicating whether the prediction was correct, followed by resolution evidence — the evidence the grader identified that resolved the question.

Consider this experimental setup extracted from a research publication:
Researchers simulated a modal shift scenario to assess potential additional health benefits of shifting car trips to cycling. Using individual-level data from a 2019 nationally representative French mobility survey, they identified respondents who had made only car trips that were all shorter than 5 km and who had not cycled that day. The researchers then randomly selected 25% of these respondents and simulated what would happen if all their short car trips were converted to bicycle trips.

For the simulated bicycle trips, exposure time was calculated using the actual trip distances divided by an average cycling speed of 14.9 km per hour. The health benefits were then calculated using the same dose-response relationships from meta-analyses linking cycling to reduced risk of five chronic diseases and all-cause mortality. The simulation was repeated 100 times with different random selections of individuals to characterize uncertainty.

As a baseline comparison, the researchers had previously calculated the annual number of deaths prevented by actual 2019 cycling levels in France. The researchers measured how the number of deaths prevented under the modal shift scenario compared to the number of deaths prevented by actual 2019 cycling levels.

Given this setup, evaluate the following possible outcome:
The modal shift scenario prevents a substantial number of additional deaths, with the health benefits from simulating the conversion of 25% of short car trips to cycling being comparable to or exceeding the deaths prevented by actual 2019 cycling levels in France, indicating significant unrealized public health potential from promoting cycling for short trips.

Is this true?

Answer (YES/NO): YES